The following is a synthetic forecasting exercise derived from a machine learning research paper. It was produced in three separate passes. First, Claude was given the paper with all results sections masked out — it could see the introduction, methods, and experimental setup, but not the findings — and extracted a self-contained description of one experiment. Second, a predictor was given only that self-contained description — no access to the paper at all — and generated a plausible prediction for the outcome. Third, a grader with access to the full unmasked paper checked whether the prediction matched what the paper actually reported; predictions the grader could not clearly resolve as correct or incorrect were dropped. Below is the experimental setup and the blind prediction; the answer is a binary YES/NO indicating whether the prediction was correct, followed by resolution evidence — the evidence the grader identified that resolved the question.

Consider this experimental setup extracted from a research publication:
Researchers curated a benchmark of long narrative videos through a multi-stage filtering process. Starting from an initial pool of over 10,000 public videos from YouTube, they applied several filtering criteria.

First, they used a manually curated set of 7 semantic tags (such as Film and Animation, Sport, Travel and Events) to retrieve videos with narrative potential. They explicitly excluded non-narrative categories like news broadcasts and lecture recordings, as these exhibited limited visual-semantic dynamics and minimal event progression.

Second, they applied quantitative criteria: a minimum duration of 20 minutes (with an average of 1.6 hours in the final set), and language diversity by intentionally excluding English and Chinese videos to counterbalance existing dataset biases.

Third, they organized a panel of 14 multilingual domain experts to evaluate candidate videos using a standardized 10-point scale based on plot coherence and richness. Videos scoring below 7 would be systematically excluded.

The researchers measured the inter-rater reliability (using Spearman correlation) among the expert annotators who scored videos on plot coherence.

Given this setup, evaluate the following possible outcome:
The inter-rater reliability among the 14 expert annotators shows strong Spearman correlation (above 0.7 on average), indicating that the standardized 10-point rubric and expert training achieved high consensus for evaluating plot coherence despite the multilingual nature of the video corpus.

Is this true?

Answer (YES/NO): YES